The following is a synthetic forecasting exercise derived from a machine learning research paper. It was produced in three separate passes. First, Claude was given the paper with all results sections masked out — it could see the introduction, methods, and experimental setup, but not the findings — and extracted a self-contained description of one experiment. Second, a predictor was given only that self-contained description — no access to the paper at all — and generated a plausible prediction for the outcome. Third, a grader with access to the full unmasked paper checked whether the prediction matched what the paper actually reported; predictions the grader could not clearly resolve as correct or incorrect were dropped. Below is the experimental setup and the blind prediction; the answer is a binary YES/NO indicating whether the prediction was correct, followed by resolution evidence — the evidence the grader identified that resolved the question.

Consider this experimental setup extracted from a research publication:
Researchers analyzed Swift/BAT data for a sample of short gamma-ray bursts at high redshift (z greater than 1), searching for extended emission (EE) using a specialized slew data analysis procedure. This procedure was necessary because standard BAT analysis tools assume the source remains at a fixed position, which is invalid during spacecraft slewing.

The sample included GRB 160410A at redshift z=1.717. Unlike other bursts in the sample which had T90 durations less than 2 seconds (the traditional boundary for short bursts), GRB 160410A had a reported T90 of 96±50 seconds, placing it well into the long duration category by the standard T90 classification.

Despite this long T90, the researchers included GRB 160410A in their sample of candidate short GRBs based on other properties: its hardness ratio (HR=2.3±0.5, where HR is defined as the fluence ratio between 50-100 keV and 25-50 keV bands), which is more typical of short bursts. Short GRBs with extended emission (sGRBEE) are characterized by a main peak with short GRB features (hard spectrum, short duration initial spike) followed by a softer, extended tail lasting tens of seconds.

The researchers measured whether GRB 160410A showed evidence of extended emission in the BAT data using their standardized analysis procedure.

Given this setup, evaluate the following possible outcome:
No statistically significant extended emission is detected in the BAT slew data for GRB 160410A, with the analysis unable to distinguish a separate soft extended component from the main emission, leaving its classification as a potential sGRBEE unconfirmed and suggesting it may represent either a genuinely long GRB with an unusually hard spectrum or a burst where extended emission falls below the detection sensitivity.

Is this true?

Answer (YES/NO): NO